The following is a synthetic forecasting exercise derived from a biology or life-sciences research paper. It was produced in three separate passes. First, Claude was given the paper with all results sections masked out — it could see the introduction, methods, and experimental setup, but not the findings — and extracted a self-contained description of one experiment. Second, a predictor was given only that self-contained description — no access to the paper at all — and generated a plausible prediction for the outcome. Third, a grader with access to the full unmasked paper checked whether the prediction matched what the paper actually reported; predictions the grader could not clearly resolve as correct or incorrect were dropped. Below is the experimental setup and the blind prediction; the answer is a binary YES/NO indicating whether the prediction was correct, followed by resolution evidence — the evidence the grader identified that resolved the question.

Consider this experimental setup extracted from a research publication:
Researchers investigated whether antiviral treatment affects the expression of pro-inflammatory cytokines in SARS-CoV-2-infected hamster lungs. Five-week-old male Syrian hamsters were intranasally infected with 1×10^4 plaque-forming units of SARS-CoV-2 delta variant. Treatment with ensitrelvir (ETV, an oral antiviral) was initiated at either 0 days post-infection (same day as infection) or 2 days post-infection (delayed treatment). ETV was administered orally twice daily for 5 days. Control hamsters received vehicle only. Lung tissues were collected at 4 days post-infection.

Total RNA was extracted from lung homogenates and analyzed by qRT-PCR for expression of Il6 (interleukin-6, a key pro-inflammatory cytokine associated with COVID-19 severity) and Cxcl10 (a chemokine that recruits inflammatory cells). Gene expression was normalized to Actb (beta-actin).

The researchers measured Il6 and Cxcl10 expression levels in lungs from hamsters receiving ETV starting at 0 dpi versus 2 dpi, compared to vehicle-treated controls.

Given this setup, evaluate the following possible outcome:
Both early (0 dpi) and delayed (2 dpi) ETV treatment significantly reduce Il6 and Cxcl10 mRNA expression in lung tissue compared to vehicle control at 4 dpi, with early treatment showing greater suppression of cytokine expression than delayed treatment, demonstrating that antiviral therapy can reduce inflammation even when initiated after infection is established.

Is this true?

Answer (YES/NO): NO